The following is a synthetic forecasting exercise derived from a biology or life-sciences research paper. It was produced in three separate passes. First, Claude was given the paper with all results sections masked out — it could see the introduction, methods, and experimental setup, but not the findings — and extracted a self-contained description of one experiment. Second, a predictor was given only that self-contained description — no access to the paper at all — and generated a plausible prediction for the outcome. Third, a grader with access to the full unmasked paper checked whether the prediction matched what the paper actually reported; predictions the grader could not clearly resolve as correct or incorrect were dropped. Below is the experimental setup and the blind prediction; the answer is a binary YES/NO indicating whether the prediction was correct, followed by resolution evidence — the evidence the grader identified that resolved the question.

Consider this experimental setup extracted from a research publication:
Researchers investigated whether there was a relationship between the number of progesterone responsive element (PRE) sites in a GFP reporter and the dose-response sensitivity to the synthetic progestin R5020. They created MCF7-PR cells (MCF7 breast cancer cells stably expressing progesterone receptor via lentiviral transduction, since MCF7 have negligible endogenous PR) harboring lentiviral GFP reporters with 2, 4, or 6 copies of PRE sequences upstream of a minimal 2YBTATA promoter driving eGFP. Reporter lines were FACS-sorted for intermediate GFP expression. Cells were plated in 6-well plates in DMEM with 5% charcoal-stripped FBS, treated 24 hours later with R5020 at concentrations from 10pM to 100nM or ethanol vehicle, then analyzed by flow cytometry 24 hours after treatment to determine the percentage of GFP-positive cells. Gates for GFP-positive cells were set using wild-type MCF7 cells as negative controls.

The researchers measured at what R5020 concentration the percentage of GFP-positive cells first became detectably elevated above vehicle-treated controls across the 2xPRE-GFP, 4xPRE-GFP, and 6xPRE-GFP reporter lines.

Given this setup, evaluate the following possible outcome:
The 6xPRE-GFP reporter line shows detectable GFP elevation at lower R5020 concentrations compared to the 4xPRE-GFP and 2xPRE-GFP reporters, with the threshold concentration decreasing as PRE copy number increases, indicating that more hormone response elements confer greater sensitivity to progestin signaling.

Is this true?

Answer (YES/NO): NO